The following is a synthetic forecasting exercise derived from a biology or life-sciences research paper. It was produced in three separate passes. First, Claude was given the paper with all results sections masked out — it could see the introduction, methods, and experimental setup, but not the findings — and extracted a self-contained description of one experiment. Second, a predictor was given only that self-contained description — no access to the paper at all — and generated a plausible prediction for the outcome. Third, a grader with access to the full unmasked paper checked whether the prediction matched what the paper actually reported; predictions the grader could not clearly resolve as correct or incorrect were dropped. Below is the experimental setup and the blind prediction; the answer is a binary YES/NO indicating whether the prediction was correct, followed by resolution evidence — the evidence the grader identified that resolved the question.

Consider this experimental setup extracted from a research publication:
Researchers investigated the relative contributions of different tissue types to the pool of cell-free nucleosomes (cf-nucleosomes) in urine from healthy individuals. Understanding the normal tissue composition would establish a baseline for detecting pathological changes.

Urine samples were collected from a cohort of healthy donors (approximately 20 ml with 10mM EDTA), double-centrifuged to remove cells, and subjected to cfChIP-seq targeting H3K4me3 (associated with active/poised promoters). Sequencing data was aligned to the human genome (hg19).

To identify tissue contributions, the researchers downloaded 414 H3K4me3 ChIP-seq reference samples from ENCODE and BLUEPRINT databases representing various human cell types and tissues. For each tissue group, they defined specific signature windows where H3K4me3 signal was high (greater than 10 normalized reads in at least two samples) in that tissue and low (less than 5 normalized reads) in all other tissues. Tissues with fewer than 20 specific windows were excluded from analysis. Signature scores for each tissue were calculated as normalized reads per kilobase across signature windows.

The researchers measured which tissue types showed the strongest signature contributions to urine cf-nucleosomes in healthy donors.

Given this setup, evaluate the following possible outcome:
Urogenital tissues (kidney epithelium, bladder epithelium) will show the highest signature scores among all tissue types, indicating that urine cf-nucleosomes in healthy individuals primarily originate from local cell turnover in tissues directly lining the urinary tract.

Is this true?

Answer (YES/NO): NO